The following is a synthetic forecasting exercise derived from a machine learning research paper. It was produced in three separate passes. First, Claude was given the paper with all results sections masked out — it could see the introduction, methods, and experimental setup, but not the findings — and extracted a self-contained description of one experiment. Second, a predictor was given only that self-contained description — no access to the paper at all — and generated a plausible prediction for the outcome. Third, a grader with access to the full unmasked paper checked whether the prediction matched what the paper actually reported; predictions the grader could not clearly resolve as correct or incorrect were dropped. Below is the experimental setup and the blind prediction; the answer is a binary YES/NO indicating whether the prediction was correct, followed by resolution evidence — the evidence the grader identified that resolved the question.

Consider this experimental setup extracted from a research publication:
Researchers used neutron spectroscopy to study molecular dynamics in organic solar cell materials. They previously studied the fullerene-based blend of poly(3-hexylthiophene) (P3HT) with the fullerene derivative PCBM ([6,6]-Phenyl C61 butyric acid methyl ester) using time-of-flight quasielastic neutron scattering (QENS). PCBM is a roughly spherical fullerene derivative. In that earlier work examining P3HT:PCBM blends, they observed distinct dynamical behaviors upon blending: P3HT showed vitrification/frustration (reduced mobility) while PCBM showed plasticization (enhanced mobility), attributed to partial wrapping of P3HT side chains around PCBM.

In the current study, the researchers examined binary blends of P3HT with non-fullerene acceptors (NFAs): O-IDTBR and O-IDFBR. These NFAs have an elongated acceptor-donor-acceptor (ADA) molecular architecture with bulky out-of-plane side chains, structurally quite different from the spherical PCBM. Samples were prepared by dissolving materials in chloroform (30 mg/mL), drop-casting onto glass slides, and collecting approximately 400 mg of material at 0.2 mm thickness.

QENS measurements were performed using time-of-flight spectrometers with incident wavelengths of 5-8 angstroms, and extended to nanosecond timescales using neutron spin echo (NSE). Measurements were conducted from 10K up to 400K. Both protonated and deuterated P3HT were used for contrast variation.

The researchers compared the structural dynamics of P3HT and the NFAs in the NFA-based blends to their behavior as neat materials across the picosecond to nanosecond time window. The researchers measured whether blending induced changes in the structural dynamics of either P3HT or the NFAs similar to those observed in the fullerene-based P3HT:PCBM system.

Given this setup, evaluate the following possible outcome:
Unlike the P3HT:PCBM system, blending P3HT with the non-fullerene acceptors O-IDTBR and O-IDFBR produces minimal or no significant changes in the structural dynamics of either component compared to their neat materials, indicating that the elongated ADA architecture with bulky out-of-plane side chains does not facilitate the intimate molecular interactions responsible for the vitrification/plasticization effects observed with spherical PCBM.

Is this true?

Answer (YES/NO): YES